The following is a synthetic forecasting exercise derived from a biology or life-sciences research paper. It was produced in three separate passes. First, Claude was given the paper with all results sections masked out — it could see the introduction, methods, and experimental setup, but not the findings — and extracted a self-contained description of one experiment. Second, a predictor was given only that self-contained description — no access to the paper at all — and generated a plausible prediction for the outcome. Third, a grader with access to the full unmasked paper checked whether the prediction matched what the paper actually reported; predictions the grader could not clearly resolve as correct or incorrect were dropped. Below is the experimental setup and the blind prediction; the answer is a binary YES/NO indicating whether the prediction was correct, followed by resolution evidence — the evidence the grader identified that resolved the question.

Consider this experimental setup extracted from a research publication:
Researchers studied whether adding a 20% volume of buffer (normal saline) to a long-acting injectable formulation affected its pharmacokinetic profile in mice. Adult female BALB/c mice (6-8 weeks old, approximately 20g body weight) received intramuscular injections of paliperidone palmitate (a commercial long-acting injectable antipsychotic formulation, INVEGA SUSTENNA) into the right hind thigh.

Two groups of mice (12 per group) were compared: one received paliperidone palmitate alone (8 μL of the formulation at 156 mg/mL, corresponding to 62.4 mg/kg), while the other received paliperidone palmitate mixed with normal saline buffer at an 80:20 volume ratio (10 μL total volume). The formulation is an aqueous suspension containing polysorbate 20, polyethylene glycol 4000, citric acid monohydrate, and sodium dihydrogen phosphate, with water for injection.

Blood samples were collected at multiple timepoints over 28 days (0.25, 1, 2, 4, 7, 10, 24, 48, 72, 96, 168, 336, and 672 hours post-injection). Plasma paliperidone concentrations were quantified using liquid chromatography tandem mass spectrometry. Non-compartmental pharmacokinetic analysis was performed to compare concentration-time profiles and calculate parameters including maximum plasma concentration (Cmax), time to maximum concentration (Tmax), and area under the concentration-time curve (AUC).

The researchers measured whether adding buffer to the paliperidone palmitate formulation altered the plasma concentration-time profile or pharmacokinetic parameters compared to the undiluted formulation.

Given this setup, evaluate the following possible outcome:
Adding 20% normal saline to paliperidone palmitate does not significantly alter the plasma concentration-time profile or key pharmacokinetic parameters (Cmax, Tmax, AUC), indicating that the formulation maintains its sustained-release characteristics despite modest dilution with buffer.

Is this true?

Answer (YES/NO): YES